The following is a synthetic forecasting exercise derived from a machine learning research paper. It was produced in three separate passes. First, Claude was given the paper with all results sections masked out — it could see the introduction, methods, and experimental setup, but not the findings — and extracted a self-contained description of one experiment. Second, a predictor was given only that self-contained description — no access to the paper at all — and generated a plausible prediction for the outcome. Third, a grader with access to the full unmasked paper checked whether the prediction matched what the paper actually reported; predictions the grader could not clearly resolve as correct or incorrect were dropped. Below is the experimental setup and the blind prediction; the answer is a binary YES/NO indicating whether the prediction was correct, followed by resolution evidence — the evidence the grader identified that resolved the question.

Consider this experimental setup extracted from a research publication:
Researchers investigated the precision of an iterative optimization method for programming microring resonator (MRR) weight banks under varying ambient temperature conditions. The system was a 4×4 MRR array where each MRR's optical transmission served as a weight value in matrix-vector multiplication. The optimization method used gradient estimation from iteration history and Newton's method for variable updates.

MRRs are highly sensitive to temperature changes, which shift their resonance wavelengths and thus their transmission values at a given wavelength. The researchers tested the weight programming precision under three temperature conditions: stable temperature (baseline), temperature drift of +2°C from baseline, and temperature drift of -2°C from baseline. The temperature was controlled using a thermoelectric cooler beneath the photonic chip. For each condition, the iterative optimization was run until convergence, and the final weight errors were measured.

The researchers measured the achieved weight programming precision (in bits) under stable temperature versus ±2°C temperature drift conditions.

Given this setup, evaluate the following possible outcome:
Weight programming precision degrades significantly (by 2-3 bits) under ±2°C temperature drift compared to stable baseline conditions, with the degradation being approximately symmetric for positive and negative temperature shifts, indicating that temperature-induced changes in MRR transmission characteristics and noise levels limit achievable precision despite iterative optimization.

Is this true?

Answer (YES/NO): NO